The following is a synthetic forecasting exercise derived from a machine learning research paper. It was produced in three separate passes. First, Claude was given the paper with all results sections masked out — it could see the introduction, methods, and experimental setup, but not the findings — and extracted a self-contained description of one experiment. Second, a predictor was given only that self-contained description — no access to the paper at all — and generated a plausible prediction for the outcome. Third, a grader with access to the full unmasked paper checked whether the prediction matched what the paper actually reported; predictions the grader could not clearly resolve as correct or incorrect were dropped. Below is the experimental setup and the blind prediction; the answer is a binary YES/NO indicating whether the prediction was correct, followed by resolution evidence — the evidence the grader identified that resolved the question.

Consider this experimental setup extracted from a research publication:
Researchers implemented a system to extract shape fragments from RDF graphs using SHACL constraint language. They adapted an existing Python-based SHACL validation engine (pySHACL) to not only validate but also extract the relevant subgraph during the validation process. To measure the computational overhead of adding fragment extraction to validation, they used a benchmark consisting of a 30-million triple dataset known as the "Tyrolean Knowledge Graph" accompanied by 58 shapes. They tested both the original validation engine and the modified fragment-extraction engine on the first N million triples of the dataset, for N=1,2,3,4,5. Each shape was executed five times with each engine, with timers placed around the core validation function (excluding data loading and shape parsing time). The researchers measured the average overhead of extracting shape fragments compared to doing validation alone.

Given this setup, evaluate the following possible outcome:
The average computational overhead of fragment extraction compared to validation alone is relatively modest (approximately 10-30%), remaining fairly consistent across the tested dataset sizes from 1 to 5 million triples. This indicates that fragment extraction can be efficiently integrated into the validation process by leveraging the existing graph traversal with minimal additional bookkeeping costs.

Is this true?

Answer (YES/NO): NO